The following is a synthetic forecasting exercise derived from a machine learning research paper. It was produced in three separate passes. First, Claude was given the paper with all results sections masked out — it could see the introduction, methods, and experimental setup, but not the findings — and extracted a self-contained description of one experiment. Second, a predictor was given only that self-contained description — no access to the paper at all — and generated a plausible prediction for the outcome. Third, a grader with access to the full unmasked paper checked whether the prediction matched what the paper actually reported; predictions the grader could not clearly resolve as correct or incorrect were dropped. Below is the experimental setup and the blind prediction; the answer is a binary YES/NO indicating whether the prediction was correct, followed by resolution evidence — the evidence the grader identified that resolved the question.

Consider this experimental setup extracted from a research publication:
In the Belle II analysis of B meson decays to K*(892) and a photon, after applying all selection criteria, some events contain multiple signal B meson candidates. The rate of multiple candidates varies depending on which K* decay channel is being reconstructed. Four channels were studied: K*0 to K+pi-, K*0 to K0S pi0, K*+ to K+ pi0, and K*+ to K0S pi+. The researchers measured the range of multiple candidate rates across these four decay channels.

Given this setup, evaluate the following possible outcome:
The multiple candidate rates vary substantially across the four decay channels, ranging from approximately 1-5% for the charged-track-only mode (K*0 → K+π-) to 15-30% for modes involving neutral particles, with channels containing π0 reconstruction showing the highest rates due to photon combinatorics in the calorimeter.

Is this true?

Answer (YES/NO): NO